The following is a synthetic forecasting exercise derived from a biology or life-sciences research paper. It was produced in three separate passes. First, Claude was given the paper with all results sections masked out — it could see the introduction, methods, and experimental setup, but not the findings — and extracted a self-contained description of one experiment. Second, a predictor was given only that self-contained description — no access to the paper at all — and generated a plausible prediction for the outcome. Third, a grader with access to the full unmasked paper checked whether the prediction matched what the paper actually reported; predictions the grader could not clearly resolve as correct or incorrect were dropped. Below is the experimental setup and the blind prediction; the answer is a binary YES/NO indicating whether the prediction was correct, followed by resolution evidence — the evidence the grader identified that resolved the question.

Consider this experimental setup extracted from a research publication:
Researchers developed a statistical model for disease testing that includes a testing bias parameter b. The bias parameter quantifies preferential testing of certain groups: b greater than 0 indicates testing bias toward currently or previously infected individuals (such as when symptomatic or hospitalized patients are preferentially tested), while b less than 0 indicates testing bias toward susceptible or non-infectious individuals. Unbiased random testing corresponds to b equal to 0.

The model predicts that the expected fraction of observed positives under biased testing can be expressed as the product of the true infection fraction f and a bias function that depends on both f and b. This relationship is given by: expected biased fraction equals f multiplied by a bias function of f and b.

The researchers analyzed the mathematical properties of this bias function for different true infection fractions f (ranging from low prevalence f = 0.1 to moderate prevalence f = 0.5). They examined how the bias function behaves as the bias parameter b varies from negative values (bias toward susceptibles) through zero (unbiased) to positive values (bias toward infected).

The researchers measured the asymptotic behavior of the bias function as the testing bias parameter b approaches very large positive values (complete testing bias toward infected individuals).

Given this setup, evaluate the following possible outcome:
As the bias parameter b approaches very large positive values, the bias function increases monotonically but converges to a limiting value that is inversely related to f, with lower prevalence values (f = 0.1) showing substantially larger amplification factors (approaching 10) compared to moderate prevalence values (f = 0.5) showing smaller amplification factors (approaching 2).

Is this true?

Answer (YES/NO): YES